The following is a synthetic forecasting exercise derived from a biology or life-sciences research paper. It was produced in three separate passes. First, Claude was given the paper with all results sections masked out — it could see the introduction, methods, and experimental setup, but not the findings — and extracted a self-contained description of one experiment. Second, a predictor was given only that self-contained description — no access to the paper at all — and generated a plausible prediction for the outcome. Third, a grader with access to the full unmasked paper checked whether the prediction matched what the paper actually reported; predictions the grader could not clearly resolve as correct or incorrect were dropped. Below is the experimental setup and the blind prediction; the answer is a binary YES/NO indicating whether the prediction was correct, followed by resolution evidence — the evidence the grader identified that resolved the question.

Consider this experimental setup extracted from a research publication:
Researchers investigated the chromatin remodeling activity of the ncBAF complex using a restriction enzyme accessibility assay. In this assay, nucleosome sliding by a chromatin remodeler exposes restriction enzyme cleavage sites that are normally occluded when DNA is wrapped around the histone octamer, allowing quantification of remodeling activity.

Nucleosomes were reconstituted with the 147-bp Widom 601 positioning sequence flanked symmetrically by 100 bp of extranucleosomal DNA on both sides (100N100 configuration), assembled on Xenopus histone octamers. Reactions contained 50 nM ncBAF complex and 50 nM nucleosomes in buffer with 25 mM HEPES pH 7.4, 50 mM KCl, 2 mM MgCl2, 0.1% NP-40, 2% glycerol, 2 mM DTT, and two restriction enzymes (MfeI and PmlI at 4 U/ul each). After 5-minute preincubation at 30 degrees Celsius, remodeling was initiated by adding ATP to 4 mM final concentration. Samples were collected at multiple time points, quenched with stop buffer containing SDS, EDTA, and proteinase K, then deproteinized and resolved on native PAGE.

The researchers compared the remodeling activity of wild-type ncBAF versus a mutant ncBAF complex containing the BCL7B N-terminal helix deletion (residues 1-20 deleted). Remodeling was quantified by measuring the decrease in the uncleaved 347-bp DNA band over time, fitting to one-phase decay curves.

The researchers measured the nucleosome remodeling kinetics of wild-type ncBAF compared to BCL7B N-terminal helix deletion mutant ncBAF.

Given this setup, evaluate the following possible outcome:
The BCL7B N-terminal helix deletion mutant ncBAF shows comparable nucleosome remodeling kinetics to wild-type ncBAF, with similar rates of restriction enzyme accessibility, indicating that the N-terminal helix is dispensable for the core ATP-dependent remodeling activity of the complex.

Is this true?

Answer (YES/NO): NO